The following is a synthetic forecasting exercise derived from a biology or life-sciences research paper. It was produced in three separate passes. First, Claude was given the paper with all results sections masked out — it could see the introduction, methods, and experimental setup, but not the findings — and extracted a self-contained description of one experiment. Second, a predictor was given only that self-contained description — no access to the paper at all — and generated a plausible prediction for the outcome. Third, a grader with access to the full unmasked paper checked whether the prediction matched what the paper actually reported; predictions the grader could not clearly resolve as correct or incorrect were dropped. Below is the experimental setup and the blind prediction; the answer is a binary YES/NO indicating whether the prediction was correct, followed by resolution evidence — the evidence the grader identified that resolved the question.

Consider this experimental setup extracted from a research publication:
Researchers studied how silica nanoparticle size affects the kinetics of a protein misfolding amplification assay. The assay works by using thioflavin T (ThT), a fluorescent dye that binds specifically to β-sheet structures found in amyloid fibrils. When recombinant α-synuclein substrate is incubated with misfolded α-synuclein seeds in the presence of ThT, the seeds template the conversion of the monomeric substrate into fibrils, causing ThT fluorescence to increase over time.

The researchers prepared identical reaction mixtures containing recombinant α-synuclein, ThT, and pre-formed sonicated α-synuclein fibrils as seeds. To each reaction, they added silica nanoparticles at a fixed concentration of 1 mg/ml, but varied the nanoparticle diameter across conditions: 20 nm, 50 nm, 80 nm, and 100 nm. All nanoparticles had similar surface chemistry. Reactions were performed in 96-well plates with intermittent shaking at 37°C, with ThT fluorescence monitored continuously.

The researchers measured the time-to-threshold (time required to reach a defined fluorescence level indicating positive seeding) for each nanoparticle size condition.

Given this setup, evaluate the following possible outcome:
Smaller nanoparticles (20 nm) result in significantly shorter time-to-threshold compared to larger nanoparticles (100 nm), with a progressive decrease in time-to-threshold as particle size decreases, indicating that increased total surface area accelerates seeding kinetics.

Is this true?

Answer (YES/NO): YES